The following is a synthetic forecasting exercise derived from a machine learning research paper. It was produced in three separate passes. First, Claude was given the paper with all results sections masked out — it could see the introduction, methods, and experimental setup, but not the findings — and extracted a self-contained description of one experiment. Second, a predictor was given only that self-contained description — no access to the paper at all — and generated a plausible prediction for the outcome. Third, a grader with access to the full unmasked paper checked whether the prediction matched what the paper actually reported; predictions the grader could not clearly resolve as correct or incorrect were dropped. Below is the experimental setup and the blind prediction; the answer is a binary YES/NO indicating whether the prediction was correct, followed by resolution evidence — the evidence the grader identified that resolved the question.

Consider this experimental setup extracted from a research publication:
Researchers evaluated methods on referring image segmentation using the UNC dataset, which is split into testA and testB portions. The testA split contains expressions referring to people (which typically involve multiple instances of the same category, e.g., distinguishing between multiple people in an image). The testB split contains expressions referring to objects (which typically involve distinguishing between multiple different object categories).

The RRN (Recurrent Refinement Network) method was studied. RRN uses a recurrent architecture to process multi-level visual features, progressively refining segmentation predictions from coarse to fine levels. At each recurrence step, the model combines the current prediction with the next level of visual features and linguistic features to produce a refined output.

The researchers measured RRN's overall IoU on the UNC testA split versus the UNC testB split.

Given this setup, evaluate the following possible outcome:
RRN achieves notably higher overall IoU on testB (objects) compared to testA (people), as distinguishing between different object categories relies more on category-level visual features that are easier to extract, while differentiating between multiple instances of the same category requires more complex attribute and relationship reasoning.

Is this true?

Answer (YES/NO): NO